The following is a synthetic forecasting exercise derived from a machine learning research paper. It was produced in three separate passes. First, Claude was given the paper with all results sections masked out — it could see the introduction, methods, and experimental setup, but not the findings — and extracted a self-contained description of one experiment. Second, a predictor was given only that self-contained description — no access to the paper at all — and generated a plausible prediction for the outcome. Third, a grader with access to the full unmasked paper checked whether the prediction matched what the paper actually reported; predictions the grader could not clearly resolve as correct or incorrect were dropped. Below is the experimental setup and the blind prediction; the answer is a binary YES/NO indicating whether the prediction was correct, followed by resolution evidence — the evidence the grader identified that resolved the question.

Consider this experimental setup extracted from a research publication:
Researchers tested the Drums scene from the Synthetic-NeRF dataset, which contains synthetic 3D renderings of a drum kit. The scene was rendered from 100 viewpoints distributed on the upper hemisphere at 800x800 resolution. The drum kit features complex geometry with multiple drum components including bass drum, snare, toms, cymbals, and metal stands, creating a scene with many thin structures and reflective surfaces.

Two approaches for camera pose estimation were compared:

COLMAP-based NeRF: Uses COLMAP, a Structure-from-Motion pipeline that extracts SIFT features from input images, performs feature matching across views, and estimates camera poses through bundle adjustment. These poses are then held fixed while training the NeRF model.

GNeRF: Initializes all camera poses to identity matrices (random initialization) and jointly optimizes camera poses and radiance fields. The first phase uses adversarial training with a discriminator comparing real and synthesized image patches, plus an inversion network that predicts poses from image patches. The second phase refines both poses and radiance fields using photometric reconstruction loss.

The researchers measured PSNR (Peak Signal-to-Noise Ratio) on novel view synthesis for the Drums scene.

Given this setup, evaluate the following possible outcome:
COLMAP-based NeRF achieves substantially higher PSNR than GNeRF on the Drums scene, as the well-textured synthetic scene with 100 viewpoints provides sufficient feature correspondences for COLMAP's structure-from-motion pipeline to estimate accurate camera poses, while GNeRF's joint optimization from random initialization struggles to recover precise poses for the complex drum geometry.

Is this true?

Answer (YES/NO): NO